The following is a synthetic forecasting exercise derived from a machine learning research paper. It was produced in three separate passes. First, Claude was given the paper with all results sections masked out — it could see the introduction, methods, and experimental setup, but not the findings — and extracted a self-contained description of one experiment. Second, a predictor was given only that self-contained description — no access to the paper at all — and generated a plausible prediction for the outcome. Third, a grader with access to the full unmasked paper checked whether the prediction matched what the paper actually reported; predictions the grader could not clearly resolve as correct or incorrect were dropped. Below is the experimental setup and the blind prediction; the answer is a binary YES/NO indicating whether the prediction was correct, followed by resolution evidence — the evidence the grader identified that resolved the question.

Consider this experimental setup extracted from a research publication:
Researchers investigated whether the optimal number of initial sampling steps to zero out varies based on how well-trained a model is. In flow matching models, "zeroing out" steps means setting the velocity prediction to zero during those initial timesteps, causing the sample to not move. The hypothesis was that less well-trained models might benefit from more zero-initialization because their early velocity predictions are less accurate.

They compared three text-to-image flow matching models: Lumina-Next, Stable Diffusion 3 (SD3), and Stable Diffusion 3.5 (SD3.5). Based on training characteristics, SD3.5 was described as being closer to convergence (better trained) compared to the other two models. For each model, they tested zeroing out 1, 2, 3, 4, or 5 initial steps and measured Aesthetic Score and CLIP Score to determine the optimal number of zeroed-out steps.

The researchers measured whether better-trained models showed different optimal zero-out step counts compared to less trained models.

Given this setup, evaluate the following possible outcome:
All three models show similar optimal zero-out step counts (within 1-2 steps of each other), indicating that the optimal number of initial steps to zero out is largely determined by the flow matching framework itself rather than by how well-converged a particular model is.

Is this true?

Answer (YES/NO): NO